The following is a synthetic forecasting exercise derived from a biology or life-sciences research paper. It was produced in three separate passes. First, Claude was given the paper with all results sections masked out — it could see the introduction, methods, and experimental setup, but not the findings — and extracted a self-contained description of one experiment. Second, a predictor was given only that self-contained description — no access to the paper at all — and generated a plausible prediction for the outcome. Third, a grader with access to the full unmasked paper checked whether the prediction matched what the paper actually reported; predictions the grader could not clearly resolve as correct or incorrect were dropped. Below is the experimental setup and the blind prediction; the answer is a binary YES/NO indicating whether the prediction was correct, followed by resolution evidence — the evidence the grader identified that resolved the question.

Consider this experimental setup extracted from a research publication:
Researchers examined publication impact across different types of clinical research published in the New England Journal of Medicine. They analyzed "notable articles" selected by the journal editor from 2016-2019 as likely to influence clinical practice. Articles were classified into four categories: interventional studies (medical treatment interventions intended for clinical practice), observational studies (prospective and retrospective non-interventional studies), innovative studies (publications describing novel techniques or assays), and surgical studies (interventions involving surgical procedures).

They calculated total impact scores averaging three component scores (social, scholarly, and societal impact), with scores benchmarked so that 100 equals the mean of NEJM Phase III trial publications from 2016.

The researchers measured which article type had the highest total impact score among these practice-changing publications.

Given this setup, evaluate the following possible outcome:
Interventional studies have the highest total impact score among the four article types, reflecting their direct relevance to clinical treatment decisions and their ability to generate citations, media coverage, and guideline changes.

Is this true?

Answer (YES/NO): NO